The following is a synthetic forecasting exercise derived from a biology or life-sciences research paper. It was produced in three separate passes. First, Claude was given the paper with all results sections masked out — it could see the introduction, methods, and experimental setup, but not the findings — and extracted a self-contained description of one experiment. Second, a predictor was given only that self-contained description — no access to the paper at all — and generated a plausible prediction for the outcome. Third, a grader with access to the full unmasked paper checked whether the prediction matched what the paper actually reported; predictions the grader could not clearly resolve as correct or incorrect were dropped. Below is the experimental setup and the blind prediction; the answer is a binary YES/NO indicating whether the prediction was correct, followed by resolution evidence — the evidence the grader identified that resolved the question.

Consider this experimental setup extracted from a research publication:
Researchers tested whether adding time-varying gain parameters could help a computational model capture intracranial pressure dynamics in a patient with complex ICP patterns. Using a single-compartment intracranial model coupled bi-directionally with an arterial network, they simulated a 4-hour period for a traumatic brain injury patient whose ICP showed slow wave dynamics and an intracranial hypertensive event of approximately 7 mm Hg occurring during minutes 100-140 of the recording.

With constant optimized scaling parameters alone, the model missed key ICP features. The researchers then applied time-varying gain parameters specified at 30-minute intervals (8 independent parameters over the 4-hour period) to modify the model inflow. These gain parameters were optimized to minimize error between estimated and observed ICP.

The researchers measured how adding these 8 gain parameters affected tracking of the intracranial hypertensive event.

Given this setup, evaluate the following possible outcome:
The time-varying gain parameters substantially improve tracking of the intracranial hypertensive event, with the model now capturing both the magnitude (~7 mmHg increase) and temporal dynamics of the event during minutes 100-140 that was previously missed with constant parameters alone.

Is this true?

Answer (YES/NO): NO